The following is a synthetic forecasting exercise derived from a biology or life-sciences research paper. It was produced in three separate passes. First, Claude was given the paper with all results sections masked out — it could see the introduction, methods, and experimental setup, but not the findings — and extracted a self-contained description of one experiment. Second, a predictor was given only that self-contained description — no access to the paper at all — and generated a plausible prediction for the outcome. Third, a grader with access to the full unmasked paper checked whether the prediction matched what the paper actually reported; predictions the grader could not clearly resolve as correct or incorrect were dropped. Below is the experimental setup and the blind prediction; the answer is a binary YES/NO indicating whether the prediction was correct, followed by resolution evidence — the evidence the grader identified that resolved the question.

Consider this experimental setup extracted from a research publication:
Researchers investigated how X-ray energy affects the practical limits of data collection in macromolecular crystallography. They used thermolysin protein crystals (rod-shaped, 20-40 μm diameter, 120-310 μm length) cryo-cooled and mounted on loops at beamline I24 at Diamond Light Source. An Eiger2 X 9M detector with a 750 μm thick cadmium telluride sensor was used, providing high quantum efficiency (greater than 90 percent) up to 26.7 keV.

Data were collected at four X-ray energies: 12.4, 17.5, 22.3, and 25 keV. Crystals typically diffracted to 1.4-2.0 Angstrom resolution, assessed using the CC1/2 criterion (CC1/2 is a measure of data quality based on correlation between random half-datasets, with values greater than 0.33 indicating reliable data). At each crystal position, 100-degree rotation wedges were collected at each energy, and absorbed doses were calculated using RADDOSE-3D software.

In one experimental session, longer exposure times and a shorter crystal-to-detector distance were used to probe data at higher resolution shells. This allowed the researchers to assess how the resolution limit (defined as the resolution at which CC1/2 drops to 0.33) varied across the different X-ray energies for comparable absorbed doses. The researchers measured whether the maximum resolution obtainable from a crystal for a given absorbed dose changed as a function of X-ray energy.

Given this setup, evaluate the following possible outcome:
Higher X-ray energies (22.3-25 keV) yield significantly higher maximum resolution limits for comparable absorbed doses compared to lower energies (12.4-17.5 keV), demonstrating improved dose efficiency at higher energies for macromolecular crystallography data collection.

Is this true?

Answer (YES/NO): YES